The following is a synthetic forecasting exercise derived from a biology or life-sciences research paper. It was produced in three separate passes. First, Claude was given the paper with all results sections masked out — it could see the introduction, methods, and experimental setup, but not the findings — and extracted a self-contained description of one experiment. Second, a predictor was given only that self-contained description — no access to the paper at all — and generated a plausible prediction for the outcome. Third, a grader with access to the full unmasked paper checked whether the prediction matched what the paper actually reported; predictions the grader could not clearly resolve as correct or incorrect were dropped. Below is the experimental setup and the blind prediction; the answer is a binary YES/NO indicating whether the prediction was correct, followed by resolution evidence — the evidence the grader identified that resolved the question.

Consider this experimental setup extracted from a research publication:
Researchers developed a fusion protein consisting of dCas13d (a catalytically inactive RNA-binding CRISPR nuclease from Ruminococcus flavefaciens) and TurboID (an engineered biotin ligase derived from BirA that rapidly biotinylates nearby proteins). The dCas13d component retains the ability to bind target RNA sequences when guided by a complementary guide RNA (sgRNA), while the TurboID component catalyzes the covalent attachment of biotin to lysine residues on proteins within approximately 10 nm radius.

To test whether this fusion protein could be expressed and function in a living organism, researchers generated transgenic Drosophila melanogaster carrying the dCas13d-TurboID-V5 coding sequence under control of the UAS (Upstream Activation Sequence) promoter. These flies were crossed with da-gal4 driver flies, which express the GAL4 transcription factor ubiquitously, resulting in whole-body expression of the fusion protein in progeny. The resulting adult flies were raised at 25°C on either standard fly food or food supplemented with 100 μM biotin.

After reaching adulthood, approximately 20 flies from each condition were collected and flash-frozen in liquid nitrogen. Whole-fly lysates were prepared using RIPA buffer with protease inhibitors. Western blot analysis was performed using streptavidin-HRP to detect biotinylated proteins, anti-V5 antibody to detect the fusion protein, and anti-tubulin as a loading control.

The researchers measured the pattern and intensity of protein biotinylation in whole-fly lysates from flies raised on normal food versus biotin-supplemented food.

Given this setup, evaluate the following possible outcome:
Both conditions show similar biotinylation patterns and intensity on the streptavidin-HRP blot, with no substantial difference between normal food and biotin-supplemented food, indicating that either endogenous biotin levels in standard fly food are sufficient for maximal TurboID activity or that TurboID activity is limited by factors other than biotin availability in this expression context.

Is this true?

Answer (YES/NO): NO